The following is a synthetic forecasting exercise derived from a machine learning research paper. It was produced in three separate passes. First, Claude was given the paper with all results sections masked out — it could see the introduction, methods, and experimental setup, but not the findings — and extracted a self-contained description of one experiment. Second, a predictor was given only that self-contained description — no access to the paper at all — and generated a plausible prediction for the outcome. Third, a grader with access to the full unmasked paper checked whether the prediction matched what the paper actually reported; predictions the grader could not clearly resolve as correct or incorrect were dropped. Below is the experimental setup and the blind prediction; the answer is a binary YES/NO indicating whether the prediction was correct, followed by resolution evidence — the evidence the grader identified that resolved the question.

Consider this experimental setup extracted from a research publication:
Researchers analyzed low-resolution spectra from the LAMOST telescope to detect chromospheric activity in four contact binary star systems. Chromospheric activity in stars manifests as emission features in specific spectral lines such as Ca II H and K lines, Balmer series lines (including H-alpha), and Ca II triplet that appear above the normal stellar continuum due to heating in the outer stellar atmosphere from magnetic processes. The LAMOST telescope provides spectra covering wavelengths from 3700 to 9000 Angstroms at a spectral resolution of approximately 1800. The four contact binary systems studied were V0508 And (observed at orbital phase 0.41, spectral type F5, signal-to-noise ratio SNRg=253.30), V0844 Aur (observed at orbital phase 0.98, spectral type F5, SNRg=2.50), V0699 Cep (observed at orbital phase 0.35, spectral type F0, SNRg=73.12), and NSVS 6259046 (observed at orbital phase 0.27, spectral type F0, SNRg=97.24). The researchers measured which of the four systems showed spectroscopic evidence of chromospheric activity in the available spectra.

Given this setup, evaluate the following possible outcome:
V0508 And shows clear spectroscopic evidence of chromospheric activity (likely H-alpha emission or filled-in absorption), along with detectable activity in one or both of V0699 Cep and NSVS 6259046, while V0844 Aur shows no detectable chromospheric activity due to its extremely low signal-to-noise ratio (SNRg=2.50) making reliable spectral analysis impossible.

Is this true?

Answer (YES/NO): NO